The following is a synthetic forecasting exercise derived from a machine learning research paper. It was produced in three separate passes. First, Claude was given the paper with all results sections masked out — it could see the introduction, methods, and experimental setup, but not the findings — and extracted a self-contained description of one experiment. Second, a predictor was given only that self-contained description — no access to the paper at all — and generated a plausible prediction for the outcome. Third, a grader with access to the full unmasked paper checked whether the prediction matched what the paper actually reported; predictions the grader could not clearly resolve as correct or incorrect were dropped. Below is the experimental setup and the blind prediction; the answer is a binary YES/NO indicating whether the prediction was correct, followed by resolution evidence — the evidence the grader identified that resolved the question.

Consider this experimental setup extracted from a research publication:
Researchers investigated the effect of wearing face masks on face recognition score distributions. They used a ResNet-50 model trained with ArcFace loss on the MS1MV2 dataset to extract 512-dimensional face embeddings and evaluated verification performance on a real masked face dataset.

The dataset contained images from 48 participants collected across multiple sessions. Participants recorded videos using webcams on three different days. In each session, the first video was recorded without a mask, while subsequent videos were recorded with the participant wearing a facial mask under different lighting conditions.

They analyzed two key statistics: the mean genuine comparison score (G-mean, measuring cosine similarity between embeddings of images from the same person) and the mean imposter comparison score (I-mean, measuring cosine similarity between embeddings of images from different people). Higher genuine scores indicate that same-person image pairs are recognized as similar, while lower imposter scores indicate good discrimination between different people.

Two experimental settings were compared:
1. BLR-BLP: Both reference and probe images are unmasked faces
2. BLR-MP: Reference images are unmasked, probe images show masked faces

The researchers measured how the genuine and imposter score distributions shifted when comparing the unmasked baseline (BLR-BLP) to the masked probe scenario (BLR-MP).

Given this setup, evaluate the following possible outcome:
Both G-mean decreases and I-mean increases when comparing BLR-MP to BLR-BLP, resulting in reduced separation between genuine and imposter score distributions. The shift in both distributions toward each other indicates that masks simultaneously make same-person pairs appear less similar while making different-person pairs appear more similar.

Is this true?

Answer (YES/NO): NO